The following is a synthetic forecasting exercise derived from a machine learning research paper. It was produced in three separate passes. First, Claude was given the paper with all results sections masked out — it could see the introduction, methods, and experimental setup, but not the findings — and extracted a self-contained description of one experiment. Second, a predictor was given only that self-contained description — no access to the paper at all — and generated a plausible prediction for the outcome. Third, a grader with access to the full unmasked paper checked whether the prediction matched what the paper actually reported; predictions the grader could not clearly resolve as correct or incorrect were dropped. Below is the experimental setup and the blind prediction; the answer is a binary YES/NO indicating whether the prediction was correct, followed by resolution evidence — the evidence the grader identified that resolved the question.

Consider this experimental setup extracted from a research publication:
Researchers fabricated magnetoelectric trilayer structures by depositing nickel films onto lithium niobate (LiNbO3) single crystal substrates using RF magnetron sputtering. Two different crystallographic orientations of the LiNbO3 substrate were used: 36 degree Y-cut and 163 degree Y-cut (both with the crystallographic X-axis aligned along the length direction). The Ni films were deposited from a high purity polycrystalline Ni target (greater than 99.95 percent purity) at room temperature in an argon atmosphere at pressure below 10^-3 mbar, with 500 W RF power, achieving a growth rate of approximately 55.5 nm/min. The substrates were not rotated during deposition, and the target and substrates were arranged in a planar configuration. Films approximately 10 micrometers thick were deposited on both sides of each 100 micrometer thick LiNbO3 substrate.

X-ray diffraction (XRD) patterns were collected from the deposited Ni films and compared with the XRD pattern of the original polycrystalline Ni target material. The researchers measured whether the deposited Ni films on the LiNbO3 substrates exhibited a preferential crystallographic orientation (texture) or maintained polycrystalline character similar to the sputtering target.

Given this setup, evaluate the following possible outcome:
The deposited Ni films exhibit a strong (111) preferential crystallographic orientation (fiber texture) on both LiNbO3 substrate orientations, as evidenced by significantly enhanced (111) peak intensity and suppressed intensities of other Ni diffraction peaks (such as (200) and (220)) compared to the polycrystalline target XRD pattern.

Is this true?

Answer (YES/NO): NO